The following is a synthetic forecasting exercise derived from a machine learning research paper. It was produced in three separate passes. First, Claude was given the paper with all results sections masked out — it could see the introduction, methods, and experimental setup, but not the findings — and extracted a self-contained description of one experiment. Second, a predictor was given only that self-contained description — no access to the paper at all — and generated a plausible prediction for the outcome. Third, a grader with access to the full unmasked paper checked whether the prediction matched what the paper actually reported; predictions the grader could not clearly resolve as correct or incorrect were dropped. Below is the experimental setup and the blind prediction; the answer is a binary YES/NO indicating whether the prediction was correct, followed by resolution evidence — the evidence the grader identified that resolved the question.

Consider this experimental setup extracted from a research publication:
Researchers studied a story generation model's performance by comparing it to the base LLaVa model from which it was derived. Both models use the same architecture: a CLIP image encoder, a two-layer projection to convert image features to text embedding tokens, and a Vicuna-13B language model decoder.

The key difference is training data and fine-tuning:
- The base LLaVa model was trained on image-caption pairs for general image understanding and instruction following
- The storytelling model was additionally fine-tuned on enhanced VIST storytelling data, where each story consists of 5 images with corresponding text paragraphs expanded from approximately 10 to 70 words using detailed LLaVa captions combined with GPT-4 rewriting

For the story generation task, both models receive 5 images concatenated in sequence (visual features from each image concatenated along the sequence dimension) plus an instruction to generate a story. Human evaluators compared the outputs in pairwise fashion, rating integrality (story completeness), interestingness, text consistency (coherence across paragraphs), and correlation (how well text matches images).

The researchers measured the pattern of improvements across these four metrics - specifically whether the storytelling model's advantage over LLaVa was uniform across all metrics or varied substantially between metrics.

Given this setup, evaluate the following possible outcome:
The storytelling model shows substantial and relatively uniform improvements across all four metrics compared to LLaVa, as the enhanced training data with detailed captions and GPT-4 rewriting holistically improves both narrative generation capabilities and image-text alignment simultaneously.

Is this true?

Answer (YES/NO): NO